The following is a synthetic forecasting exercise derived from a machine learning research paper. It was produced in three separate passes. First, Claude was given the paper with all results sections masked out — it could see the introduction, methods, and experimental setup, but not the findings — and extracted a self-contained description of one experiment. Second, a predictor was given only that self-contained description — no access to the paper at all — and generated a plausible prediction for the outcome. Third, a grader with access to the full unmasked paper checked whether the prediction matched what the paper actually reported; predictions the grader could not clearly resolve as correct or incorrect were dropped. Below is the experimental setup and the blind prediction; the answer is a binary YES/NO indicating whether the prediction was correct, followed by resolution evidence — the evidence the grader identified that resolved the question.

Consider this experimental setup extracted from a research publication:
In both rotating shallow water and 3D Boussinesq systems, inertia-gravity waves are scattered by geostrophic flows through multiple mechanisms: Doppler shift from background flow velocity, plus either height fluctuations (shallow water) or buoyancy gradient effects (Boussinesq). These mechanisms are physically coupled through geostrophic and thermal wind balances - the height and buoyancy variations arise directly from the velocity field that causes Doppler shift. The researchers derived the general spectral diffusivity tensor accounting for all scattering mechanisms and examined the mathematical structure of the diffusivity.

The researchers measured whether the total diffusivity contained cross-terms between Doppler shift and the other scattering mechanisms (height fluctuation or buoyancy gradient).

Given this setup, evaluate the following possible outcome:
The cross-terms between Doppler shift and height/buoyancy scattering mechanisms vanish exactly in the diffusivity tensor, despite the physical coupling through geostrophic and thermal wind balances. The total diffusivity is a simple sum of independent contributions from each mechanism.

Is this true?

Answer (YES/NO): YES